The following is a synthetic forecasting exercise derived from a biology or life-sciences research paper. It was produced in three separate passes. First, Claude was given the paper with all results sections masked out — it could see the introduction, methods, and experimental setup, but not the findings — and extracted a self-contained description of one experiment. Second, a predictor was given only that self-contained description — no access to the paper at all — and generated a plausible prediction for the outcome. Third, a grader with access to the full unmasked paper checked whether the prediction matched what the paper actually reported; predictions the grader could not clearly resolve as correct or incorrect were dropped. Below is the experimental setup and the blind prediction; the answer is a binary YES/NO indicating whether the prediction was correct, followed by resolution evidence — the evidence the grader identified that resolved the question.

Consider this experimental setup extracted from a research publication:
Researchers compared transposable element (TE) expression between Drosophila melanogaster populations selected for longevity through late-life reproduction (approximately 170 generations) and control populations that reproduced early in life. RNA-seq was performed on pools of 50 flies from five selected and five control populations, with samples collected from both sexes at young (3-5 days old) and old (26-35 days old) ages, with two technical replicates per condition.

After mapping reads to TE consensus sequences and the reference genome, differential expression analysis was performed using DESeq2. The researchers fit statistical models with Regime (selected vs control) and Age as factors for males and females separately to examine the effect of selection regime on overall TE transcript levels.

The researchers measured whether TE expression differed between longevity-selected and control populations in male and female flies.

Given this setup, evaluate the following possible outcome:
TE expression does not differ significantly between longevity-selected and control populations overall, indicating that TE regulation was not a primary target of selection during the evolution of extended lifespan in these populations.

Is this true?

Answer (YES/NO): NO